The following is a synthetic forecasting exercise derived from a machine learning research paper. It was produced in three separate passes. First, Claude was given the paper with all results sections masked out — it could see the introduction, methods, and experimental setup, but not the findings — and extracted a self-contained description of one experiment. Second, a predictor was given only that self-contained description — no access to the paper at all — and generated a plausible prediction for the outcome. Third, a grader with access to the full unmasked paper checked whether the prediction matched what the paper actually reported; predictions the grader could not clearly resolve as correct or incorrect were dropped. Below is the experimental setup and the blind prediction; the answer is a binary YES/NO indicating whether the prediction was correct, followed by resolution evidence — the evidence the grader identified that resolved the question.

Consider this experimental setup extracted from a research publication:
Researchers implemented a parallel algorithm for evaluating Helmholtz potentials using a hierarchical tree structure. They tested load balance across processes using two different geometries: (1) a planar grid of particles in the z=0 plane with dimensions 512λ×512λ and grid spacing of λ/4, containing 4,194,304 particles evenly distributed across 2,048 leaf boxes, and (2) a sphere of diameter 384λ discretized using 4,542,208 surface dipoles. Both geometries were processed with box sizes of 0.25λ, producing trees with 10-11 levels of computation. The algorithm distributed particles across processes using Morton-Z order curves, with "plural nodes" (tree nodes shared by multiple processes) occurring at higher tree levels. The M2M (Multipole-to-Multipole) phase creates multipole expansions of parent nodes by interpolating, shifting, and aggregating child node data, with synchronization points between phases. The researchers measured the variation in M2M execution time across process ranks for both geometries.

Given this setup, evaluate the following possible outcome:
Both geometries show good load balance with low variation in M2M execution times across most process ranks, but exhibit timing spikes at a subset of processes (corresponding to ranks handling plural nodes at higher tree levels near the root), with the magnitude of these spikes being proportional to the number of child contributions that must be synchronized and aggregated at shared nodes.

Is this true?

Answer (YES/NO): NO